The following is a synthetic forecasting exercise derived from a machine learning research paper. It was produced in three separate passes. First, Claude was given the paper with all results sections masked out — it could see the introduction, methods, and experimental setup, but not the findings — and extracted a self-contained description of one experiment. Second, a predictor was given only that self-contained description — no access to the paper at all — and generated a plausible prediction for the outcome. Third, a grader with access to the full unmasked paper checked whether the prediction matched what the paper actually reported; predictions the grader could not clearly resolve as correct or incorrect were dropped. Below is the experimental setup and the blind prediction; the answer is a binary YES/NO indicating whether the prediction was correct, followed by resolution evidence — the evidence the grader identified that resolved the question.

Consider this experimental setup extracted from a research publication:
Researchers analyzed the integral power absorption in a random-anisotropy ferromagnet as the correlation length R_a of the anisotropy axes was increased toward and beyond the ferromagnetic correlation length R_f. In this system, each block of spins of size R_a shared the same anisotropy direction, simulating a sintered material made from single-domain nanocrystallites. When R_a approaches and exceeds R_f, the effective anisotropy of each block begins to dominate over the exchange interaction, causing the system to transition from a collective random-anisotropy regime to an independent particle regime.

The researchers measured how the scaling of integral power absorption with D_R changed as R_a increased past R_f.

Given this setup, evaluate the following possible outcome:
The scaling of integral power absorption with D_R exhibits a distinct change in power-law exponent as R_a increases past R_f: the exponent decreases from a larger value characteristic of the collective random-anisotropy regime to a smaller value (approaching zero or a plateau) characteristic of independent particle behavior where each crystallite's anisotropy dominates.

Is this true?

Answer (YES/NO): NO